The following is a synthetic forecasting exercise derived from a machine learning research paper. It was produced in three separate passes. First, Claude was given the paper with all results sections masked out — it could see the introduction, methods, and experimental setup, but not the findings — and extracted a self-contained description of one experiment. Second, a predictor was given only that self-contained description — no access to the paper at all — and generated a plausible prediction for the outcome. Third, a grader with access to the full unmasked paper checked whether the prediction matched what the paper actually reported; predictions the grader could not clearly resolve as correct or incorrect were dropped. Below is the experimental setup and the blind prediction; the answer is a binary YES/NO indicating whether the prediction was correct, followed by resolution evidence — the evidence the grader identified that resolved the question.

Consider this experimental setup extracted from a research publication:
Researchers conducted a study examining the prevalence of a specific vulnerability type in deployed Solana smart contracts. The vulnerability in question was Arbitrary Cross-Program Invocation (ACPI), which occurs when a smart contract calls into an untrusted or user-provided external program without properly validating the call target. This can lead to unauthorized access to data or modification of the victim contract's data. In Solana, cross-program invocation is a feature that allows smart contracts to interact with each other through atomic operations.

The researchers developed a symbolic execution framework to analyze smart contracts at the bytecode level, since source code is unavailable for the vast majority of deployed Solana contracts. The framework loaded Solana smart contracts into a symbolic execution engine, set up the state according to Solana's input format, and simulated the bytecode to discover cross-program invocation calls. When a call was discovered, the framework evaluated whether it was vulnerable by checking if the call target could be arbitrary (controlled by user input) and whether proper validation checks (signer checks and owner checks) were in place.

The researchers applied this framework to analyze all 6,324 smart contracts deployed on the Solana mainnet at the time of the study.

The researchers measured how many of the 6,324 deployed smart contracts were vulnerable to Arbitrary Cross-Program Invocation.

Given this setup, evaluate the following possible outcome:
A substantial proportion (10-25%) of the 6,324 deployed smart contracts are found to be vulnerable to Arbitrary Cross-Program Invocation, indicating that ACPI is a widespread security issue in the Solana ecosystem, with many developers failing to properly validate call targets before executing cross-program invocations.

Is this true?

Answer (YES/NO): NO